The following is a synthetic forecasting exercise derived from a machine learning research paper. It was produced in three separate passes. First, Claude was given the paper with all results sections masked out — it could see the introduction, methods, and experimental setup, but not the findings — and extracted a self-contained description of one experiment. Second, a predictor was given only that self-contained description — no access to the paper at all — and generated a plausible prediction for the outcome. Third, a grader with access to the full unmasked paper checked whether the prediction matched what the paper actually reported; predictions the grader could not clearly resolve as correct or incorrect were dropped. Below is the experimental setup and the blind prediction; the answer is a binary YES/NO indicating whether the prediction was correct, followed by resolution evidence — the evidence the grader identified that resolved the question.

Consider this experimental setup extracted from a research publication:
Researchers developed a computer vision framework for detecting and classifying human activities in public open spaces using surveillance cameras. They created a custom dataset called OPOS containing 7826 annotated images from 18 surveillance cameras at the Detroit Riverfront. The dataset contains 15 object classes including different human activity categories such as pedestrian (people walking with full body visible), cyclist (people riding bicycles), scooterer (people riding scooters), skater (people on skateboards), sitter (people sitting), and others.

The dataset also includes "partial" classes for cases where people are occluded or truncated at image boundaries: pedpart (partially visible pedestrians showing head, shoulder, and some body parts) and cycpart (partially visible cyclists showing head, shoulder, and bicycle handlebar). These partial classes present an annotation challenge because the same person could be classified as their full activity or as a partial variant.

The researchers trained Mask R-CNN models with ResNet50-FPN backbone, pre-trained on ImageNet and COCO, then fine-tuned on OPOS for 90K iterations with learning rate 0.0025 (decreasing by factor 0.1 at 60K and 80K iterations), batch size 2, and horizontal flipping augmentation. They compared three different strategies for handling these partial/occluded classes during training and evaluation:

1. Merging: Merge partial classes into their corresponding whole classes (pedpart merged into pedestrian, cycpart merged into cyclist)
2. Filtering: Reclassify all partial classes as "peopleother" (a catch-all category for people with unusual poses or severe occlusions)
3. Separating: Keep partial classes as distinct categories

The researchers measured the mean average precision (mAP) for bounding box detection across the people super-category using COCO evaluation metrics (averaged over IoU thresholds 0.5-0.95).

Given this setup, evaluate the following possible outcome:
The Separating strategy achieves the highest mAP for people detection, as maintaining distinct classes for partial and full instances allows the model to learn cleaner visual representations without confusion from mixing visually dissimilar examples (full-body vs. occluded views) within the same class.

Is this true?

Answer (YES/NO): NO